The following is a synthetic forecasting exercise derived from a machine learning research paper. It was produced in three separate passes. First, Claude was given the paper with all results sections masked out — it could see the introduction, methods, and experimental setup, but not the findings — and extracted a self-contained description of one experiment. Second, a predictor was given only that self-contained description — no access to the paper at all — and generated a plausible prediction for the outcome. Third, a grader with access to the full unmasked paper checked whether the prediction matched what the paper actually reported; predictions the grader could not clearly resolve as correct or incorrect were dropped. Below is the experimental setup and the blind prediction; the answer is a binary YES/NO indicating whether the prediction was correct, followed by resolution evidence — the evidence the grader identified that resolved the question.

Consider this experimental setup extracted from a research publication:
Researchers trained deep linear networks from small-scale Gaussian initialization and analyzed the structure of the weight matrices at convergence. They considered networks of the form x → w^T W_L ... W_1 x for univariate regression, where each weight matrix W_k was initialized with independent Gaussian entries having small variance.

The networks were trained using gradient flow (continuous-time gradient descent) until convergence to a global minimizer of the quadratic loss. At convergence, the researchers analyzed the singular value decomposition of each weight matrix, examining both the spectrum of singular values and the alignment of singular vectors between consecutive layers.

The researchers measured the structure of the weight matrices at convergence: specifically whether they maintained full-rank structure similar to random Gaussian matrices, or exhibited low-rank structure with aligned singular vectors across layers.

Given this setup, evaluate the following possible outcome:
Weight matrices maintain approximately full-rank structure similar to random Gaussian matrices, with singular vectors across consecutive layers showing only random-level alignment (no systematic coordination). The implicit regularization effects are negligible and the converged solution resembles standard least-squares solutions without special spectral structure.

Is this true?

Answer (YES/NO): NO